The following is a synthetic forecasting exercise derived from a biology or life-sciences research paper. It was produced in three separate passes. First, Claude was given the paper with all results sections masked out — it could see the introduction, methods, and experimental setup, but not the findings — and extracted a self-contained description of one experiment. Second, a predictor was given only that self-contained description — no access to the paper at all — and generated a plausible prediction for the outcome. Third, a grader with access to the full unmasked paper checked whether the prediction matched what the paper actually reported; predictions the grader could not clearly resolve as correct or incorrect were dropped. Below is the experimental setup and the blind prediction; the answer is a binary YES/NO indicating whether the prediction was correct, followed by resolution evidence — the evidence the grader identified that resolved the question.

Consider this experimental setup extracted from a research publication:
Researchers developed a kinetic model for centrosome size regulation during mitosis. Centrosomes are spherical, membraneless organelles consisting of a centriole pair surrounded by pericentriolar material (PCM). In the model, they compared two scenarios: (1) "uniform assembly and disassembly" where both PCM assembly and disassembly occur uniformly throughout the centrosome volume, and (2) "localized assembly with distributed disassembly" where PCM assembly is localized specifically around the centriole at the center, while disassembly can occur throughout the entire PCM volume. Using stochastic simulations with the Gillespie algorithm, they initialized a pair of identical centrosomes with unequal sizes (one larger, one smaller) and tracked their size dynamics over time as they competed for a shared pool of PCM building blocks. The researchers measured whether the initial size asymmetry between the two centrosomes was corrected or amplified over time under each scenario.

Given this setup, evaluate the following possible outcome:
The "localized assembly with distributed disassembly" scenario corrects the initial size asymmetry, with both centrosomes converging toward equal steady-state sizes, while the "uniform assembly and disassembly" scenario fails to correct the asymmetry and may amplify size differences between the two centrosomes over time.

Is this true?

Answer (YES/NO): YES